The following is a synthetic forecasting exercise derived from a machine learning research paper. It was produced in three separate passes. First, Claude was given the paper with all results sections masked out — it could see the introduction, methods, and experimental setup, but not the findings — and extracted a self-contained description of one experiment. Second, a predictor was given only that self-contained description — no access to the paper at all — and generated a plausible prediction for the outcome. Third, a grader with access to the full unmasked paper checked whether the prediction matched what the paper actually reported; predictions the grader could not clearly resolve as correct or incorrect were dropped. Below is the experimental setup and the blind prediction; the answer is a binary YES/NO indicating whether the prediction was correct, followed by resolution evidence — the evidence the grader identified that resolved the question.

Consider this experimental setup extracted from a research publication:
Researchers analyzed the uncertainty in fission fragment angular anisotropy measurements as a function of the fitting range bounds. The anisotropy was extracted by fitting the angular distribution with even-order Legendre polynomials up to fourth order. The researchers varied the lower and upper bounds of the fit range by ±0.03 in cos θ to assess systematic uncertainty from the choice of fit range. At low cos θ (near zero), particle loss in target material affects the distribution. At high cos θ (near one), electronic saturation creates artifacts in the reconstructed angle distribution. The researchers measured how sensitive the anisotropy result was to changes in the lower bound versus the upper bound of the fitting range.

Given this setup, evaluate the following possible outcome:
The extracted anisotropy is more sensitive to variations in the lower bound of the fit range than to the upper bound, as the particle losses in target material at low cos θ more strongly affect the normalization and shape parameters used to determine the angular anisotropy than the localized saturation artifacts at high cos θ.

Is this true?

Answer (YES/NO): NO